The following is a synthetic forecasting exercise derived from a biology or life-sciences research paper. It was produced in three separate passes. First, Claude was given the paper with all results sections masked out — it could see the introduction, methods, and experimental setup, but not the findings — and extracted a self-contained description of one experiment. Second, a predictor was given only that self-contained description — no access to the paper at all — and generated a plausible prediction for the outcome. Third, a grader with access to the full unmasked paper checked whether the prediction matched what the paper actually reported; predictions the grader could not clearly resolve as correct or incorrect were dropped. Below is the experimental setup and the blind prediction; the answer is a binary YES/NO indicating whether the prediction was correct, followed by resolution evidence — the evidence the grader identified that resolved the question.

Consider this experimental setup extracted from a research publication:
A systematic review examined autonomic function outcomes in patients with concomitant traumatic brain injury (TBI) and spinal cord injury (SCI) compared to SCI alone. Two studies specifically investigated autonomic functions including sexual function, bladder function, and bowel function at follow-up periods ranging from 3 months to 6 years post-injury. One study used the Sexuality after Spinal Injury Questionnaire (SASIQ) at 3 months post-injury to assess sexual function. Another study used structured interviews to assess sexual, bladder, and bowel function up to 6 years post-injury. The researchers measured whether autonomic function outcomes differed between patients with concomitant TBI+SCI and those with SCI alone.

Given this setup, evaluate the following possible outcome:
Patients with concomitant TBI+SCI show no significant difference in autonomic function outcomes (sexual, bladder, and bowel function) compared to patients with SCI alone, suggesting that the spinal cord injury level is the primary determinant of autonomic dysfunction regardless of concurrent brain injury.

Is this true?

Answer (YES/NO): YES